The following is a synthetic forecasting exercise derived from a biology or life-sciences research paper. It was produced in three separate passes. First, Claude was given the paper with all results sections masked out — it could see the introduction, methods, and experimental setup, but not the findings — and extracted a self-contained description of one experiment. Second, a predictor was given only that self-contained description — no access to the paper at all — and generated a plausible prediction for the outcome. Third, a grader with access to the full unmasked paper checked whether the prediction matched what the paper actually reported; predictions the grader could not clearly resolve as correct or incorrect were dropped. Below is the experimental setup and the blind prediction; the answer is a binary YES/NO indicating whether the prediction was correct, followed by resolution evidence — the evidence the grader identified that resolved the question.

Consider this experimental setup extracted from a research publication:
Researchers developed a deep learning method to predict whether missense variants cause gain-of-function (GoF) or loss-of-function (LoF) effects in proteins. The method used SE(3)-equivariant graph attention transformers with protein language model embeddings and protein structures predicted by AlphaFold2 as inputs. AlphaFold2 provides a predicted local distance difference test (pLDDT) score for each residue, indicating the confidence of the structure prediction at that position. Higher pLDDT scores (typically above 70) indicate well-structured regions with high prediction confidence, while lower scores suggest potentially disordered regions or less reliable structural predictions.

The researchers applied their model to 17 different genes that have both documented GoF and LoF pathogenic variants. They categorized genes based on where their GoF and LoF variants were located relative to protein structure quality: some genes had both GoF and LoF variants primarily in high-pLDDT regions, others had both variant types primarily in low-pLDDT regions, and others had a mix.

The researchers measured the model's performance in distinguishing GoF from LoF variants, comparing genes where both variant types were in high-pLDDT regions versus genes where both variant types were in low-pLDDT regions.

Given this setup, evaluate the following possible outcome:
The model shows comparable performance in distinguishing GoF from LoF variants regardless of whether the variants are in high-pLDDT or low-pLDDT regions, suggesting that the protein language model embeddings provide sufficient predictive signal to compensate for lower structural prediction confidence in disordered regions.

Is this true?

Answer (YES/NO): NO